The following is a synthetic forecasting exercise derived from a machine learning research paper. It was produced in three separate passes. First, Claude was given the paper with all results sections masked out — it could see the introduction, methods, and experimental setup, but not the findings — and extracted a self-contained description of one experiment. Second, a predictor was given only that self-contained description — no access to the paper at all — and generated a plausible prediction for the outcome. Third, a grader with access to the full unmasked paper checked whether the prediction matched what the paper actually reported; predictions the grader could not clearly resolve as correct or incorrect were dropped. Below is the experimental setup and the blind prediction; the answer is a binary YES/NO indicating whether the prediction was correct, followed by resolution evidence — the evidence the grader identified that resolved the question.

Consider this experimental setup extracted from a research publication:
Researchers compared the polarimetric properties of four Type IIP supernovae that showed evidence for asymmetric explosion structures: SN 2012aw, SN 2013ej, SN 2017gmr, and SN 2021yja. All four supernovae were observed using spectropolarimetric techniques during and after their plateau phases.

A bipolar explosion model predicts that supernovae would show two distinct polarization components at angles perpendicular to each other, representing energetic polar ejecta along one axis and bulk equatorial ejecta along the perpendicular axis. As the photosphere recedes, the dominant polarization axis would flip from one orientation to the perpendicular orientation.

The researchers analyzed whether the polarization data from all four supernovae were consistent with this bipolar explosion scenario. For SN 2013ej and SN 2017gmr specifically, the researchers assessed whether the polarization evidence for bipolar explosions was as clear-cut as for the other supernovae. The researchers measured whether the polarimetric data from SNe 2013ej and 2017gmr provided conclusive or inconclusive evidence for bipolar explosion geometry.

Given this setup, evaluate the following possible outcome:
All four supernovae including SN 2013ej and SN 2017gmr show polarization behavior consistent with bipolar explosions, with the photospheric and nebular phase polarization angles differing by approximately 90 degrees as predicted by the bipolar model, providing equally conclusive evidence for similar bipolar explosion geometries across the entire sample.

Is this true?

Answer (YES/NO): NO